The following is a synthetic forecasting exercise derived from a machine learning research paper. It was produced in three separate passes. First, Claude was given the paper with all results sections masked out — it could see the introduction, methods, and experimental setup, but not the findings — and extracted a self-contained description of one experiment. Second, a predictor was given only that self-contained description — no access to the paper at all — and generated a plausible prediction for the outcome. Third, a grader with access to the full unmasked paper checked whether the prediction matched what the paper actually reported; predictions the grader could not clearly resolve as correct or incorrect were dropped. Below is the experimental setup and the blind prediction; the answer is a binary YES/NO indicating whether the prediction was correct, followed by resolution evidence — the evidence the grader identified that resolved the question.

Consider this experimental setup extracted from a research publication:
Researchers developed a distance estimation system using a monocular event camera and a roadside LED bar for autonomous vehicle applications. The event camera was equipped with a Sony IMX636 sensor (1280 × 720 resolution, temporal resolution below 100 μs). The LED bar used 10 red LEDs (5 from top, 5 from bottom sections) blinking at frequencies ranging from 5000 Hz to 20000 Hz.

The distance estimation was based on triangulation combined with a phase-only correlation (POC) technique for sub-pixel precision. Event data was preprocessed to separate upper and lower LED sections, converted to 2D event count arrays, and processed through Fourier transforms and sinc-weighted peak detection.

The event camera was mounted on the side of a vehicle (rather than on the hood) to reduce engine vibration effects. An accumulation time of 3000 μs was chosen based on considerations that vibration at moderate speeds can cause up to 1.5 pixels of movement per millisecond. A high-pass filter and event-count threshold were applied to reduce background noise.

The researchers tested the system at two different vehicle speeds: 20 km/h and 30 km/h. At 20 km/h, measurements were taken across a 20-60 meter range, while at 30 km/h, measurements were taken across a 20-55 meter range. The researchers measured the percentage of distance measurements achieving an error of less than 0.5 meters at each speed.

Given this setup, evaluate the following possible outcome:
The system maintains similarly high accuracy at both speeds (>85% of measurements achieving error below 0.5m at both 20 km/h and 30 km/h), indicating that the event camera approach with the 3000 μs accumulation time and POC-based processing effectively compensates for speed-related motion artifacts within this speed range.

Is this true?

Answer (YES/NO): NO